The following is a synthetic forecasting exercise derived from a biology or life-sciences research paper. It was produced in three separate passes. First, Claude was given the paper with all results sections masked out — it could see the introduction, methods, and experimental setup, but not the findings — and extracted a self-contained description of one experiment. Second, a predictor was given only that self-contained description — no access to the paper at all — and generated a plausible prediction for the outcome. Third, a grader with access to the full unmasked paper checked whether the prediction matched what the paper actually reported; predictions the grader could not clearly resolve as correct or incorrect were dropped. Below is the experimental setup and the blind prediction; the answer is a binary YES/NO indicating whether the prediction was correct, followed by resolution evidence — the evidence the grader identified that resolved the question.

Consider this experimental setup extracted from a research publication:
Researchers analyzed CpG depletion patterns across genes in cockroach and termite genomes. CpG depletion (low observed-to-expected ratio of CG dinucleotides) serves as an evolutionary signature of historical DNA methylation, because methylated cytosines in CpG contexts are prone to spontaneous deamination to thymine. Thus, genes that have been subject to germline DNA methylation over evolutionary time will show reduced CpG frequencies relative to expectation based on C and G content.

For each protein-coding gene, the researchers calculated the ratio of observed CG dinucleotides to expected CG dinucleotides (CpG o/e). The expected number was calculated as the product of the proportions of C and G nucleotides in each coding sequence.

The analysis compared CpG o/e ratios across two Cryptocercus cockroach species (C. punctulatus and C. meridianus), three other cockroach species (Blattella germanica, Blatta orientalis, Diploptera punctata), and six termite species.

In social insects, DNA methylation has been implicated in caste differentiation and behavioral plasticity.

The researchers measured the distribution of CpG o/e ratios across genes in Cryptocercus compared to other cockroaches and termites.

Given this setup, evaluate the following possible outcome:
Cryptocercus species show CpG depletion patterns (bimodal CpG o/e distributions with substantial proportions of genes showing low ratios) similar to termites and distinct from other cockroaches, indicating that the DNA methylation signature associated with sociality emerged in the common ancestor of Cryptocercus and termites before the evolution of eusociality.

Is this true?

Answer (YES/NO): YES